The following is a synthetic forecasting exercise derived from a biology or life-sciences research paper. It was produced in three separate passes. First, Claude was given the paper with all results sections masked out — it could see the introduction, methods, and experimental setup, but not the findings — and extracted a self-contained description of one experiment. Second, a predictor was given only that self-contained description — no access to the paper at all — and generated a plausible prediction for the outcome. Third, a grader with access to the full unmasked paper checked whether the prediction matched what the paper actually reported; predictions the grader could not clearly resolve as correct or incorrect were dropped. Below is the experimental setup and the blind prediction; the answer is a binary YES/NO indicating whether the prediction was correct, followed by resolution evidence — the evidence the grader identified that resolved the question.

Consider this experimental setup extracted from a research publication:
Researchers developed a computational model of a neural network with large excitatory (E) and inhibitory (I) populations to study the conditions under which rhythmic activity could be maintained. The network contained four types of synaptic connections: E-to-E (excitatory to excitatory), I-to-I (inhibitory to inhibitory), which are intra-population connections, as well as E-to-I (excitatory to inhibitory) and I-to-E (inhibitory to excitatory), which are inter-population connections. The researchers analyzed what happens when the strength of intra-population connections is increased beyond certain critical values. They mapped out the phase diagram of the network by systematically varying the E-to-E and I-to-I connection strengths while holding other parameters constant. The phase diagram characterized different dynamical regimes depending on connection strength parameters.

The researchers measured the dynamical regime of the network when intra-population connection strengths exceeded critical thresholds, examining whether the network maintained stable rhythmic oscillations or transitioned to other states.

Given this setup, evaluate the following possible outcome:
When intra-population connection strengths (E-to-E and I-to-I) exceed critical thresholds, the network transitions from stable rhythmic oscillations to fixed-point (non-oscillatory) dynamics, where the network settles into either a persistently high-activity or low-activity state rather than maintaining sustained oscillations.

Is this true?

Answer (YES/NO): NO